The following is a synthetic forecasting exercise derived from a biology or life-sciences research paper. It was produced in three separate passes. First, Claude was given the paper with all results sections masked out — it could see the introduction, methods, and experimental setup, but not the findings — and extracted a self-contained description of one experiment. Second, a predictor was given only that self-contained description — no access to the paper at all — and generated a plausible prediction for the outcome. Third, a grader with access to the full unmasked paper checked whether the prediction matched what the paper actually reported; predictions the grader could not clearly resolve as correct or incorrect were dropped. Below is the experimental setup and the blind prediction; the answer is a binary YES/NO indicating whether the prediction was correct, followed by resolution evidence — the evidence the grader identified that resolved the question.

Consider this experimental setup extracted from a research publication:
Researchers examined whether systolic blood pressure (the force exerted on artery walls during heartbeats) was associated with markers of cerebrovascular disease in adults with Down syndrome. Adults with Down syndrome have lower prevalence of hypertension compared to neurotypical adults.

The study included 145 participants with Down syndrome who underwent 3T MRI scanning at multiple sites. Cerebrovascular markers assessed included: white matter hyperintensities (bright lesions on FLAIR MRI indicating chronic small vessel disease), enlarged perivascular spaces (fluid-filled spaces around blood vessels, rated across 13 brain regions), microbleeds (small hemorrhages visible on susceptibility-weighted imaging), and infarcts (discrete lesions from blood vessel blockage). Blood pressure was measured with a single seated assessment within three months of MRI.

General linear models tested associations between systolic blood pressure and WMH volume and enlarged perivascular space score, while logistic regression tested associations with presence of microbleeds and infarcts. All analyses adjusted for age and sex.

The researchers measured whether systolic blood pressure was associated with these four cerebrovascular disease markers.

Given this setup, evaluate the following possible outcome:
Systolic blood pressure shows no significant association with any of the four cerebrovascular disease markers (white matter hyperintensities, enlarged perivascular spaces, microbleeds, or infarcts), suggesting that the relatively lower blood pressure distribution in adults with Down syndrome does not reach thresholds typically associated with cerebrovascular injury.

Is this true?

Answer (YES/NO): NO